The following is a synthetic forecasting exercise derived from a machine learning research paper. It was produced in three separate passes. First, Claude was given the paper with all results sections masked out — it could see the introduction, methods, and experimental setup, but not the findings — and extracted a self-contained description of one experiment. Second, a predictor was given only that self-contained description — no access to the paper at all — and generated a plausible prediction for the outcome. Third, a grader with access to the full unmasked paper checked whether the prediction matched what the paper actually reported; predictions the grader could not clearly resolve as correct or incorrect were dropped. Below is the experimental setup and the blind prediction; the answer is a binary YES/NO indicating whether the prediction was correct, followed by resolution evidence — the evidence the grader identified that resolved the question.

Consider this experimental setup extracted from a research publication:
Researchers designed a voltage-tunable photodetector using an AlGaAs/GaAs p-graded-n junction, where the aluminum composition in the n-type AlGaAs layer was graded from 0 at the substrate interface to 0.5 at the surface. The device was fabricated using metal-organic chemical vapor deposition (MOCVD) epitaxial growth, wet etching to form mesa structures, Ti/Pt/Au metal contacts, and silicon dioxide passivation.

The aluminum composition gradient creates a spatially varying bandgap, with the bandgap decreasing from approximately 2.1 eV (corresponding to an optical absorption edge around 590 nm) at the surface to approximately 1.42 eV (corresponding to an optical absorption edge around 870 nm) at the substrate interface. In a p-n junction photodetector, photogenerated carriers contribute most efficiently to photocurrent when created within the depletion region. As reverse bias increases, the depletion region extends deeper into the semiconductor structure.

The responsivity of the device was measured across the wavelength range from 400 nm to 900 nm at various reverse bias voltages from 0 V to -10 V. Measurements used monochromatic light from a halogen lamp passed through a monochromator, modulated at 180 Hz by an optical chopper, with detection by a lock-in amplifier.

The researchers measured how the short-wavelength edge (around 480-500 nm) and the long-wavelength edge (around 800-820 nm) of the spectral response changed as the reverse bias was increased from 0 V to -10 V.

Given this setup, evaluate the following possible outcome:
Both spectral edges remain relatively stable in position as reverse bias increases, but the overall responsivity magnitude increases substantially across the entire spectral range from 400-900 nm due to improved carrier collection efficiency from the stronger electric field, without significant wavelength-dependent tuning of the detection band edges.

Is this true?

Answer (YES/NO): NO